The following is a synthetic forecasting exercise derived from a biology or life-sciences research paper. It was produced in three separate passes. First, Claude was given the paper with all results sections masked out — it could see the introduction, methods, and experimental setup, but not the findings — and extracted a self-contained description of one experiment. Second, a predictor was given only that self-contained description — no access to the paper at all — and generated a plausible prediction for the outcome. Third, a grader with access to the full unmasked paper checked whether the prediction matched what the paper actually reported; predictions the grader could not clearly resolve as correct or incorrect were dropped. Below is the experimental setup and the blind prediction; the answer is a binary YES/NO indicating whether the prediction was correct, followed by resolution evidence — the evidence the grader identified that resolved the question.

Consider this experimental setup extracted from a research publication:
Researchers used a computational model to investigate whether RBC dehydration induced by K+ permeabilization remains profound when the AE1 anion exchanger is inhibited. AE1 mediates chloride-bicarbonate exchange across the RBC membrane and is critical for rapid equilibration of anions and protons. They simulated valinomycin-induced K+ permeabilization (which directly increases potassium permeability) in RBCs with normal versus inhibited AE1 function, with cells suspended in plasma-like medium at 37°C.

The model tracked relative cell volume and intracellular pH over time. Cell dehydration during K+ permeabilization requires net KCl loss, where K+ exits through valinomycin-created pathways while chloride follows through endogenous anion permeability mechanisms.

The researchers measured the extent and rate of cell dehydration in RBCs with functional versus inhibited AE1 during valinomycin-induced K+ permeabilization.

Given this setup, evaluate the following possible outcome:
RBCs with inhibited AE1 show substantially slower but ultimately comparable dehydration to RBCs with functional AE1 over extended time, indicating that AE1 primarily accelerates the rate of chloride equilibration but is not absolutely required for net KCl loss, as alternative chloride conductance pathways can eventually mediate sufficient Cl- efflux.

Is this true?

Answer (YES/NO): NO